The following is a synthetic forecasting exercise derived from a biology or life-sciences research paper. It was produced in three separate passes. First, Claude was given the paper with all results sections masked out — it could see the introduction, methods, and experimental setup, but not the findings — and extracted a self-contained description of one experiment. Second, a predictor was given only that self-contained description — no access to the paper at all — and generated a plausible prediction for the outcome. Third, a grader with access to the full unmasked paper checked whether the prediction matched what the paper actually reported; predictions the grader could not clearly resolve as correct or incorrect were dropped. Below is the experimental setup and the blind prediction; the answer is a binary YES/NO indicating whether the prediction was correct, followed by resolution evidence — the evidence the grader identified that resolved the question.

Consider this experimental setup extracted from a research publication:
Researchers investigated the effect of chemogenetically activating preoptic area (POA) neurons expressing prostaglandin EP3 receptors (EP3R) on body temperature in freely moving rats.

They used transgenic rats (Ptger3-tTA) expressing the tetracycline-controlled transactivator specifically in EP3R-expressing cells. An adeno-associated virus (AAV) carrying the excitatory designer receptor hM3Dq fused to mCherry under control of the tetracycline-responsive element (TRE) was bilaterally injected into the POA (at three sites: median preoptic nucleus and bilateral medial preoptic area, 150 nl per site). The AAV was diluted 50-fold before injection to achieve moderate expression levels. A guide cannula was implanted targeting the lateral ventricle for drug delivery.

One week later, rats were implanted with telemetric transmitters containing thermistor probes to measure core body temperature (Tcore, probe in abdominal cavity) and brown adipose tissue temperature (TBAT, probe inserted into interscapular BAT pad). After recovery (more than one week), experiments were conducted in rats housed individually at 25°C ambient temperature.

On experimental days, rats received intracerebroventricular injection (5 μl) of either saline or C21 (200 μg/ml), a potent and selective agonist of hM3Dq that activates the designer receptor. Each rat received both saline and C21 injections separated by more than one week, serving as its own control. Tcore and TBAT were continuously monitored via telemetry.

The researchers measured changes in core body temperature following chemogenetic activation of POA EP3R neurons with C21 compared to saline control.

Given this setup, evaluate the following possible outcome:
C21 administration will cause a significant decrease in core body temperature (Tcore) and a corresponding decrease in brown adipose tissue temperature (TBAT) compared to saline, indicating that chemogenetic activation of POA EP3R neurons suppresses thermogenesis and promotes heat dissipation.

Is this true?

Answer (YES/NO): YES